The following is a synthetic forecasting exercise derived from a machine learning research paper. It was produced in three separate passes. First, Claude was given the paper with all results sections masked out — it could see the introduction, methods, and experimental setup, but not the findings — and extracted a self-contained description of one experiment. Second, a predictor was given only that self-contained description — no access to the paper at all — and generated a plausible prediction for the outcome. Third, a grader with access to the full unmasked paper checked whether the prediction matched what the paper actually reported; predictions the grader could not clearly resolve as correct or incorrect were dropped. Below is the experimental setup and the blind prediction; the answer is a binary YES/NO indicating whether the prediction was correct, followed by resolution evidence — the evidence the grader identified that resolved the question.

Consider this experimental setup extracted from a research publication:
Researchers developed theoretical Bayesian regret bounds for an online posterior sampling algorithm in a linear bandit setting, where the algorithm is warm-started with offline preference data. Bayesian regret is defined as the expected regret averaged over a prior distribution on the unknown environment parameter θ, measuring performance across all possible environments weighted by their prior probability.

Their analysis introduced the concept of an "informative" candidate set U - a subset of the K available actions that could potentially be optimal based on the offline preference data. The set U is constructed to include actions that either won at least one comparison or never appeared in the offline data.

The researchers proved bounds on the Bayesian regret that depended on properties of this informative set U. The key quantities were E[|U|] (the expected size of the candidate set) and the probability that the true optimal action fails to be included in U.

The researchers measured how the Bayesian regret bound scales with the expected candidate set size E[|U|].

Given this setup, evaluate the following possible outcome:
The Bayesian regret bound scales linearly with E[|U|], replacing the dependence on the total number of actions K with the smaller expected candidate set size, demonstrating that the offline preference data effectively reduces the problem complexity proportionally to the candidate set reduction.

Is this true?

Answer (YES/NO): NO